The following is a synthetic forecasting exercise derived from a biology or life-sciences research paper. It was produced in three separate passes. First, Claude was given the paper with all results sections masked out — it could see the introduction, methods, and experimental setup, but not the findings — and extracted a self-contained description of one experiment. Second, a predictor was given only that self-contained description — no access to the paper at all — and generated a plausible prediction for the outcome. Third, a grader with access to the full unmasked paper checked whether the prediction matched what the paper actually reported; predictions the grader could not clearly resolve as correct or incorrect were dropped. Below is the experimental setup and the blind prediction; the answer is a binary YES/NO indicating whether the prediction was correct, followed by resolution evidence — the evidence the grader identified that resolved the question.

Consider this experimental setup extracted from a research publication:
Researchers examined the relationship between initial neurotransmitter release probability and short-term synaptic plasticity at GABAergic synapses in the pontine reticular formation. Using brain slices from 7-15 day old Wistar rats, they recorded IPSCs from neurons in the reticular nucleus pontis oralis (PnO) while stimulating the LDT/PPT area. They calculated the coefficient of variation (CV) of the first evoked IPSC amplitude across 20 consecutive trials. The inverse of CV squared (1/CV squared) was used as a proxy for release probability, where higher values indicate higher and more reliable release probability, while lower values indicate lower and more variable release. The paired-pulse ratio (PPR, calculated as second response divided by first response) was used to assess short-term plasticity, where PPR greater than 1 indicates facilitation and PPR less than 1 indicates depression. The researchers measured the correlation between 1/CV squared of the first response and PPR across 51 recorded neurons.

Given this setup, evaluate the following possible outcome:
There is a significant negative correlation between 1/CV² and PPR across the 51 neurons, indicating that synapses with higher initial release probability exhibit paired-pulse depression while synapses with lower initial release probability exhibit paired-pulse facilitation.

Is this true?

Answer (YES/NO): YES